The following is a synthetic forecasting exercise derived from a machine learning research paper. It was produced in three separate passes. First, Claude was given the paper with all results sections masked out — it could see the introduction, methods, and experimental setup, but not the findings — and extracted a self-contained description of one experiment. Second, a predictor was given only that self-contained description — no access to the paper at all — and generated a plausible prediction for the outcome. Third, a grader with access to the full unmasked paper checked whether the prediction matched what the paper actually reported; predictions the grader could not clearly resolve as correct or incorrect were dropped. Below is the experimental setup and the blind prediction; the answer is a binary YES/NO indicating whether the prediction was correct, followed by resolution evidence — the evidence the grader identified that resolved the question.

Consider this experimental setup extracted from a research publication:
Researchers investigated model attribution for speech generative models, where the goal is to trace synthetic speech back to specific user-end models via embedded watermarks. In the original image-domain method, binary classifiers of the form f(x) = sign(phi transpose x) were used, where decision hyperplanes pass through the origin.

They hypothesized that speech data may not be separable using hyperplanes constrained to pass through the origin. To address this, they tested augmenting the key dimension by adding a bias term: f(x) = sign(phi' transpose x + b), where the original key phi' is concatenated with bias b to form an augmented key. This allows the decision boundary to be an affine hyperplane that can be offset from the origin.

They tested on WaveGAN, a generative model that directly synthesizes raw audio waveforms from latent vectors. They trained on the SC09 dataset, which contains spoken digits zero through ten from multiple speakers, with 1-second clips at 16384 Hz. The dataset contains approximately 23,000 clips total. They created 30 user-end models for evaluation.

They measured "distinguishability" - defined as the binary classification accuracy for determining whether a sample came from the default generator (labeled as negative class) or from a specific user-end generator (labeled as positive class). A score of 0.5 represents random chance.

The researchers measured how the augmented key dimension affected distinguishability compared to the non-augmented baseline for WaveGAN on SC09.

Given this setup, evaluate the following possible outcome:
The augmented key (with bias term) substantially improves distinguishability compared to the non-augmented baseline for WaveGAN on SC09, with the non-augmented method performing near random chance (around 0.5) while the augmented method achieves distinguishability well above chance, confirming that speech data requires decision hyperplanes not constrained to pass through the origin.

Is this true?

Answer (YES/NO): NO